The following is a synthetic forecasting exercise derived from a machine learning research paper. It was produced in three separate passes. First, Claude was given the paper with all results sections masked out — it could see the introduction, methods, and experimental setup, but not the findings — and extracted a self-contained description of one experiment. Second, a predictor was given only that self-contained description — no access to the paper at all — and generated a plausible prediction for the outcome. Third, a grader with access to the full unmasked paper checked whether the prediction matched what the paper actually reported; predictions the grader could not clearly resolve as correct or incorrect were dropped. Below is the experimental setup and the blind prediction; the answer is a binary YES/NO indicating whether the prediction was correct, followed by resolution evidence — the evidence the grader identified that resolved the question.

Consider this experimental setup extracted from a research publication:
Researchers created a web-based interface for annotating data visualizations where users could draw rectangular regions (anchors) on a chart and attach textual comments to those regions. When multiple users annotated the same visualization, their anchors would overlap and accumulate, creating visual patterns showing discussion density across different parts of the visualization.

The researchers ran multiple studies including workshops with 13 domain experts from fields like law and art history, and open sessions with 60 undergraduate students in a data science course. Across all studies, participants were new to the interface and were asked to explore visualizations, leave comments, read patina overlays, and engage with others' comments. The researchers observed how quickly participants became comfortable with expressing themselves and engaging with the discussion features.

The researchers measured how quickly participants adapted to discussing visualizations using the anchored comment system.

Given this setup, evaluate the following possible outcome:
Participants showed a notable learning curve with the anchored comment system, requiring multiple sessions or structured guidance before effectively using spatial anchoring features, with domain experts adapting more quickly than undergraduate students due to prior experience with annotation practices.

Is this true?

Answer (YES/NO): NO